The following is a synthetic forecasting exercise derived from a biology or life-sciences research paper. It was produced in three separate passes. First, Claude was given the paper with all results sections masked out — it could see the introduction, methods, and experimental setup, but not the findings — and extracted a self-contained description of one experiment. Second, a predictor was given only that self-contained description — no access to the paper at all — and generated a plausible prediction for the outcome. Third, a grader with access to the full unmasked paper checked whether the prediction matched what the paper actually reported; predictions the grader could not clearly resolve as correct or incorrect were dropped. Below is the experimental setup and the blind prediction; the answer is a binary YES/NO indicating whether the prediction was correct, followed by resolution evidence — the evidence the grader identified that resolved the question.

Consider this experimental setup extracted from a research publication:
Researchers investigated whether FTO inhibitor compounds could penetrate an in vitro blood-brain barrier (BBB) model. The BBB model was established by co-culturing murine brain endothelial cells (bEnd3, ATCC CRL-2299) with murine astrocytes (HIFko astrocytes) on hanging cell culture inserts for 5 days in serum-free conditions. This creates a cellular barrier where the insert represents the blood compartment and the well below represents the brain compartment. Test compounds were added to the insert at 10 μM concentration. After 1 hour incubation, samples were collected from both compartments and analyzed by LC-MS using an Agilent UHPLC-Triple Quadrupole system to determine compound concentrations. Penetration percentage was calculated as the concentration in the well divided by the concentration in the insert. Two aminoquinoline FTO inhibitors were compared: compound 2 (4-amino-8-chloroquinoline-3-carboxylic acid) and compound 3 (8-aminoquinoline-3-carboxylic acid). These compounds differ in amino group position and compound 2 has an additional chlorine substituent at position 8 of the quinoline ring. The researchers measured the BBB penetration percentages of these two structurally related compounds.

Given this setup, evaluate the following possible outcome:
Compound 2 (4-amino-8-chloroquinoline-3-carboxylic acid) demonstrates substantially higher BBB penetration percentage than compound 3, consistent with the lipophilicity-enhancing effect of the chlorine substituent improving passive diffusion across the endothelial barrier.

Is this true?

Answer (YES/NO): NO